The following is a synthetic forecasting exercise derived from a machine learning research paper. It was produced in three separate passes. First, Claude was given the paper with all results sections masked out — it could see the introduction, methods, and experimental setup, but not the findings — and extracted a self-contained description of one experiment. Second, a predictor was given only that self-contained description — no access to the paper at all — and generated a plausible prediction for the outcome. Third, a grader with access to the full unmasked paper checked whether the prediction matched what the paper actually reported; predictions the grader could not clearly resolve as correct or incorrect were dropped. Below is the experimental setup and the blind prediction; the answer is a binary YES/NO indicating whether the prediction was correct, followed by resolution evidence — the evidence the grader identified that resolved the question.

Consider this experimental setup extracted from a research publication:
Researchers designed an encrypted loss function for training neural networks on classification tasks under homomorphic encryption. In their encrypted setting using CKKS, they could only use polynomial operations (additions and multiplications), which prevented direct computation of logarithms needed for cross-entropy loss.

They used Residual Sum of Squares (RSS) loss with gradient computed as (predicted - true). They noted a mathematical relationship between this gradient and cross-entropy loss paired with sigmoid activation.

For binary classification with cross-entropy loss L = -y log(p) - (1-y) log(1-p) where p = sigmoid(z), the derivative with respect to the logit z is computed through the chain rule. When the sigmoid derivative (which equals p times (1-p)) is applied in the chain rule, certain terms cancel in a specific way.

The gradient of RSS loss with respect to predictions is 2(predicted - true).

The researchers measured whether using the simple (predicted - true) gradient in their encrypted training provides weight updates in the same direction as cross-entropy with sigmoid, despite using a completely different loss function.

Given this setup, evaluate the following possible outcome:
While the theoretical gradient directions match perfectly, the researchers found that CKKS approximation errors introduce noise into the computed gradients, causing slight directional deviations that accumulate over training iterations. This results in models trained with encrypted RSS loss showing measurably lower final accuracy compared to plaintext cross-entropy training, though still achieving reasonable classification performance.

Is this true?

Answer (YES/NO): NO